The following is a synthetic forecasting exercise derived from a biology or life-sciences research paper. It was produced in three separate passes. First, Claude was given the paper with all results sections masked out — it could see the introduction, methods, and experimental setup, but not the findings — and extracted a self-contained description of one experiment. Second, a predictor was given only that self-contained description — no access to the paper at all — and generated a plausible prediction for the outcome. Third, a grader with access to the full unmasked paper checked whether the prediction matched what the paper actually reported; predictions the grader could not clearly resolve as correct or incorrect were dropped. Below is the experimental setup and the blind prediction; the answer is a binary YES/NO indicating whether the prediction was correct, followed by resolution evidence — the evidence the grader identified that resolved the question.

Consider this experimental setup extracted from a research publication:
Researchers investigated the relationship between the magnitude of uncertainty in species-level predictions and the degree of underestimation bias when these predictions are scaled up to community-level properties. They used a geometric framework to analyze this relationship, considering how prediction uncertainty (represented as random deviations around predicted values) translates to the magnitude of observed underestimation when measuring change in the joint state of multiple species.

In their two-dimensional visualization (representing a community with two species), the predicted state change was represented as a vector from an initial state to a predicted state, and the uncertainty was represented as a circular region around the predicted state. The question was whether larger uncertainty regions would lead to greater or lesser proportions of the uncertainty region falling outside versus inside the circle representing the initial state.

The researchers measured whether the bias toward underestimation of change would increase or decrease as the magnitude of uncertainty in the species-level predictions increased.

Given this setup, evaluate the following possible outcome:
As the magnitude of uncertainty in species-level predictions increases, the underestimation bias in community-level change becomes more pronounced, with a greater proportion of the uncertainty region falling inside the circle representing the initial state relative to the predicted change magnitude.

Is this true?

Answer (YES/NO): NO